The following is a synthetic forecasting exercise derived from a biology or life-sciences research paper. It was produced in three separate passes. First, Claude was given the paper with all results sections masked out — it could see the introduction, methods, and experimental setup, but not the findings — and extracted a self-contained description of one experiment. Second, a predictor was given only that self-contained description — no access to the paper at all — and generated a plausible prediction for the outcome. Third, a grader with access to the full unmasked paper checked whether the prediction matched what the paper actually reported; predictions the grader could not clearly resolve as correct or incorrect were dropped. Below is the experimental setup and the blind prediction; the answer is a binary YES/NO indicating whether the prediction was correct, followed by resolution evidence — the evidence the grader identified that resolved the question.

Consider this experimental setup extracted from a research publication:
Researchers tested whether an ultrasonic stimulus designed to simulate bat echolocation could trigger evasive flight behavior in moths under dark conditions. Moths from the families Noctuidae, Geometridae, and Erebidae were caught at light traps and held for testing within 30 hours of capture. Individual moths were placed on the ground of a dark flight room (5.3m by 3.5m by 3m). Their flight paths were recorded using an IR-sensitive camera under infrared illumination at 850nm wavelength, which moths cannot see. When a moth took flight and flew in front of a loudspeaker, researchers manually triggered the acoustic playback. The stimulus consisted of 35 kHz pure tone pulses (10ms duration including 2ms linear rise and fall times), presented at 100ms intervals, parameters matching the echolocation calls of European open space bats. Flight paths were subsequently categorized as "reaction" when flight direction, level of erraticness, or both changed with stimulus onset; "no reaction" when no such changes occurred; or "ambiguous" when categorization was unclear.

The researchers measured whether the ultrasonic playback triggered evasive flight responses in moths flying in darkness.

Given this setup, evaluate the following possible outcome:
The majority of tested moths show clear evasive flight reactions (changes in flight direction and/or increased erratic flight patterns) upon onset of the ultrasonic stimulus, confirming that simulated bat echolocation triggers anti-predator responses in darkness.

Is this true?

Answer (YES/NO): NO